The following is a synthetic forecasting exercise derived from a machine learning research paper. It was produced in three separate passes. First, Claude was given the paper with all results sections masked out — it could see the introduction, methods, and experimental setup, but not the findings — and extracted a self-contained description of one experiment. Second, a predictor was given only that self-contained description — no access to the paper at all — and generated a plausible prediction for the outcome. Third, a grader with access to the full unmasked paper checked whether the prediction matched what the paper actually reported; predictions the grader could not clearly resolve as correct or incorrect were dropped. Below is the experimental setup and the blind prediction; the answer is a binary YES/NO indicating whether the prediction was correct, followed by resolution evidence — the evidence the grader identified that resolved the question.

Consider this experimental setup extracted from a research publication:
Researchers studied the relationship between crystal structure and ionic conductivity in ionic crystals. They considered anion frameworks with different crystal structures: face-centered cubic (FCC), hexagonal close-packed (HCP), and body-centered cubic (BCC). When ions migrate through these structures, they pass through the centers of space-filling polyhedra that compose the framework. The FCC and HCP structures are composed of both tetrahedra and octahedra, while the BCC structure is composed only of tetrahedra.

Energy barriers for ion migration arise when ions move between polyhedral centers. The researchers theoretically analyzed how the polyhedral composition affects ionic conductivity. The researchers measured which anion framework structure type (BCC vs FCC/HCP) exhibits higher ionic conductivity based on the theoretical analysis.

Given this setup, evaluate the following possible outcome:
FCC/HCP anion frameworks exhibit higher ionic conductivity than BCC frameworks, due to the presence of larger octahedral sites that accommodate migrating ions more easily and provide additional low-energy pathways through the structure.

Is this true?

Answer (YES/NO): NO